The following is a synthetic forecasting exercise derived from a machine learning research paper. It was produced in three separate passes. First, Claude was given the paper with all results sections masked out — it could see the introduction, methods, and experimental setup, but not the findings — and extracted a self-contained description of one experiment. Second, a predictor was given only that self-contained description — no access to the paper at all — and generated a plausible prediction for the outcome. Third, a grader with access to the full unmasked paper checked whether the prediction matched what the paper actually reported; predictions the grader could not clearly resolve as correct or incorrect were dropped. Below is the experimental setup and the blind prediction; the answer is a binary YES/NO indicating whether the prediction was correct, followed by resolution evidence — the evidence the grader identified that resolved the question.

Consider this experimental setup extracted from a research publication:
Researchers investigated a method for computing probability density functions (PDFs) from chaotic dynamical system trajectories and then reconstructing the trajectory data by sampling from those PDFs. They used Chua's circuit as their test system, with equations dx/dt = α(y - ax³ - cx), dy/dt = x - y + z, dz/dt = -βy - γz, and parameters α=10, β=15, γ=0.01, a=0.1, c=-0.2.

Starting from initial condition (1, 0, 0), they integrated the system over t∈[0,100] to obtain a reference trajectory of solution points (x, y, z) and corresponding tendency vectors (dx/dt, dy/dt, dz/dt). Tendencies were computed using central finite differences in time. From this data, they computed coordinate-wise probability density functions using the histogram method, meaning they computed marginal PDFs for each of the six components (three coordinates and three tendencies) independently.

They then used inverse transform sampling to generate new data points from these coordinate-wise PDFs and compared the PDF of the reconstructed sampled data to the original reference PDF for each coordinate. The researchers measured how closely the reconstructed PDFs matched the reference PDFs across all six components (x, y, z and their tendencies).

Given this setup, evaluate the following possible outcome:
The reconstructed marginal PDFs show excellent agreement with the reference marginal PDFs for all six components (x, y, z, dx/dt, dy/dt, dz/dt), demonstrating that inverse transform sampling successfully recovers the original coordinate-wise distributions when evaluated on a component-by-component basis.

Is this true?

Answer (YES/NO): YES